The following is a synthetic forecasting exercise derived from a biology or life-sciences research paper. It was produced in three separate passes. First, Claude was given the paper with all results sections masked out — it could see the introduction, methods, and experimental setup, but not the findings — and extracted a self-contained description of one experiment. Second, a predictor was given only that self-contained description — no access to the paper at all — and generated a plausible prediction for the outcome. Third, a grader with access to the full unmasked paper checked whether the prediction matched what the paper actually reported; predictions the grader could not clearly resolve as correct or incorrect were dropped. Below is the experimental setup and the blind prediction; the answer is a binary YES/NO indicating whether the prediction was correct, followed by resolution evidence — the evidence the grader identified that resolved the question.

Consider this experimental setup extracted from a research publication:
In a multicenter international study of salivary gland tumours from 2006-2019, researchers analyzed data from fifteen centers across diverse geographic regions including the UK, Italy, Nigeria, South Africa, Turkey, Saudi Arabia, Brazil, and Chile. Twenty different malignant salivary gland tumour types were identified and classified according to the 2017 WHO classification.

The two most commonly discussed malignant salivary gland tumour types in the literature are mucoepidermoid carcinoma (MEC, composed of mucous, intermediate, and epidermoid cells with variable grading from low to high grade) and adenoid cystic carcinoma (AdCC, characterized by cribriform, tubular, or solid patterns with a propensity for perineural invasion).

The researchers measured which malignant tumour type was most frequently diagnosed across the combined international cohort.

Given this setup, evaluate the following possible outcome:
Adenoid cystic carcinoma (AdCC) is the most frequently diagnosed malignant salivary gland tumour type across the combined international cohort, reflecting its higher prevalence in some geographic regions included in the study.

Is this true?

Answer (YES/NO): NO